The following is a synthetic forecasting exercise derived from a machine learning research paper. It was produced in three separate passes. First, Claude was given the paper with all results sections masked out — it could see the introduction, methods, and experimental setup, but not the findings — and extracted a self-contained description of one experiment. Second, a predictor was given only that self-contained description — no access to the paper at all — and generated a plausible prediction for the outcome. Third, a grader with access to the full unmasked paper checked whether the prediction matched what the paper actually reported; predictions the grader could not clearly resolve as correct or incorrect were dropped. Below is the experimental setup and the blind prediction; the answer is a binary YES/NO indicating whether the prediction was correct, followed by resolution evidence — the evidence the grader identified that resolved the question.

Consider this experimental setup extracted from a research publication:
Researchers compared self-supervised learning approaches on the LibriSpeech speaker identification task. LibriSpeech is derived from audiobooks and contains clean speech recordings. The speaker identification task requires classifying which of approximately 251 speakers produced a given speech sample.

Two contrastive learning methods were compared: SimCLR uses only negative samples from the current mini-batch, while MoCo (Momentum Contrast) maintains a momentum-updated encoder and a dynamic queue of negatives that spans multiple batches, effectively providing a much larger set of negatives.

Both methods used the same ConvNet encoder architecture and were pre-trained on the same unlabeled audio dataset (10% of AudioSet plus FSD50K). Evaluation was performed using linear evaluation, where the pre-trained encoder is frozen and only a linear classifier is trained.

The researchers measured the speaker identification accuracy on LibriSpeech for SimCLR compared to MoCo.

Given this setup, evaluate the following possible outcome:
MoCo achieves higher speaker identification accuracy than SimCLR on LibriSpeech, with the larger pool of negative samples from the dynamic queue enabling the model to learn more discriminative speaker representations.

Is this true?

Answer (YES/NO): YES